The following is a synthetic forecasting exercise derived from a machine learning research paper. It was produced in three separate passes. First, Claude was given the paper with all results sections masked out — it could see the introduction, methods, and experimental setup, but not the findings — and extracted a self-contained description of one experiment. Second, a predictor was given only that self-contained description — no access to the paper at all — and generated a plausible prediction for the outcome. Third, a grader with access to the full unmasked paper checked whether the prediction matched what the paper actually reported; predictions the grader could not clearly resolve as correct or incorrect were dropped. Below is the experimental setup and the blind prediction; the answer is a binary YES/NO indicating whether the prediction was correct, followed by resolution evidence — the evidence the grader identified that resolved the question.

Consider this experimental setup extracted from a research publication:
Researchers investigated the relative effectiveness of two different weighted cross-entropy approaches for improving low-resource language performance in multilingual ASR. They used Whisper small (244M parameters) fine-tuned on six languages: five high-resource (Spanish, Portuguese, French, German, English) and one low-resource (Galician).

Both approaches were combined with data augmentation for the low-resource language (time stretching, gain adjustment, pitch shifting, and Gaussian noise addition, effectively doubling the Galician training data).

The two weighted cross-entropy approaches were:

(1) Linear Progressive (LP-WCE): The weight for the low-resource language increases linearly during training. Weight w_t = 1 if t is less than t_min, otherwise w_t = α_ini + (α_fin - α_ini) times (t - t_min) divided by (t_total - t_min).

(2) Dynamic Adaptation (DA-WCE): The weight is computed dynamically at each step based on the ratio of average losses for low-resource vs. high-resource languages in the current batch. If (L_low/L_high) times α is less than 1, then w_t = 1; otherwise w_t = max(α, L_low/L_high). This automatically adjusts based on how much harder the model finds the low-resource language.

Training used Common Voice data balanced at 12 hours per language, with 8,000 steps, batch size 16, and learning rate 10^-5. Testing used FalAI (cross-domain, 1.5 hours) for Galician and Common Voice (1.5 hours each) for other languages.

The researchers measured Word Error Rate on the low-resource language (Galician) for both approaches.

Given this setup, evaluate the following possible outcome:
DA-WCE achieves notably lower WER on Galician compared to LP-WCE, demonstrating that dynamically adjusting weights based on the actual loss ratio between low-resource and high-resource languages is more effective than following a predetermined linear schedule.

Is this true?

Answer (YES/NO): NO